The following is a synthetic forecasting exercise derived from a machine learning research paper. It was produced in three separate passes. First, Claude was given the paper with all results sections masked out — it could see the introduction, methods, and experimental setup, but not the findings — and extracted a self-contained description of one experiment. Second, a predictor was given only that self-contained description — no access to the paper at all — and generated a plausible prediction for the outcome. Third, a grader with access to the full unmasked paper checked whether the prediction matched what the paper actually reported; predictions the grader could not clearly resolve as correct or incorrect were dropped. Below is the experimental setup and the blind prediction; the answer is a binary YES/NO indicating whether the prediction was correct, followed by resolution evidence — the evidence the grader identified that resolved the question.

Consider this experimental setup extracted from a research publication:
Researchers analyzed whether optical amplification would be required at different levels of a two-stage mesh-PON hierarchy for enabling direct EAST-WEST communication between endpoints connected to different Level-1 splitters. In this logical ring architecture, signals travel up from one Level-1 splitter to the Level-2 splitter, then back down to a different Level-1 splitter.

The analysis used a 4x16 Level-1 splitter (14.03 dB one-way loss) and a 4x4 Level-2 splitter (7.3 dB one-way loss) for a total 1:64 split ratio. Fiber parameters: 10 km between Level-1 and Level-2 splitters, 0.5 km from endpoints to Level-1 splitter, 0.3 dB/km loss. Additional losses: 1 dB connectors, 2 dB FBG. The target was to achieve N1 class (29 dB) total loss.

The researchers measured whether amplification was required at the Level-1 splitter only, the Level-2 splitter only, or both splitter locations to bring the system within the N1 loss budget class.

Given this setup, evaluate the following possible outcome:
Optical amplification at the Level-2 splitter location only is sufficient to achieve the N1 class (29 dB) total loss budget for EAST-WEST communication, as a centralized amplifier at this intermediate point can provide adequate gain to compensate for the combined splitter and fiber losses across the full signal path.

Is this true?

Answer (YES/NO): YES